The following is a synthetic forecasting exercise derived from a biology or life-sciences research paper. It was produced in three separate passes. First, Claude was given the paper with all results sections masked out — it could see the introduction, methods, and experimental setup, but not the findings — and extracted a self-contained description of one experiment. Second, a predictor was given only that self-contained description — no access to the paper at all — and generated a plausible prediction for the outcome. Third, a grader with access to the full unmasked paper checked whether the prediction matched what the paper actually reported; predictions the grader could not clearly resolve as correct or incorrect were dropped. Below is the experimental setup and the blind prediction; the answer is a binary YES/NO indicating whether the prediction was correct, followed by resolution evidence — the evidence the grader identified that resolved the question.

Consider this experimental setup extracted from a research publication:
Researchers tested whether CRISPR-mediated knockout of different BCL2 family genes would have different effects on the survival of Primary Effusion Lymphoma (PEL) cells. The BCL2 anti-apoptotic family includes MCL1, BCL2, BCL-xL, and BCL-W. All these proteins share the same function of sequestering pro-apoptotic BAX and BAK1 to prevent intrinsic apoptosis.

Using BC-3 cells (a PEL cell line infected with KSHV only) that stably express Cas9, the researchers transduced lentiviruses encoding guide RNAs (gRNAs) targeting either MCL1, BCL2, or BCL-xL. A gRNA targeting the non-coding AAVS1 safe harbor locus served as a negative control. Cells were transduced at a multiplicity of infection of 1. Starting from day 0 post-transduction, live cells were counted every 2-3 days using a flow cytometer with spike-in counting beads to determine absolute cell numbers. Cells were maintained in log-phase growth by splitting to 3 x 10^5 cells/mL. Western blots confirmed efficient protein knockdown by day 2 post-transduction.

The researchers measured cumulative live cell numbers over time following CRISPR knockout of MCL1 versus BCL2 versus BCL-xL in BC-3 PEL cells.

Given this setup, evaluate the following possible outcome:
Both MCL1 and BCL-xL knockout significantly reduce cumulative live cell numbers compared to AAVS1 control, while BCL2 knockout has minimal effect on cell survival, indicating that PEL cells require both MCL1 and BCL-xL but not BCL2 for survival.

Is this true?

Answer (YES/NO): NO